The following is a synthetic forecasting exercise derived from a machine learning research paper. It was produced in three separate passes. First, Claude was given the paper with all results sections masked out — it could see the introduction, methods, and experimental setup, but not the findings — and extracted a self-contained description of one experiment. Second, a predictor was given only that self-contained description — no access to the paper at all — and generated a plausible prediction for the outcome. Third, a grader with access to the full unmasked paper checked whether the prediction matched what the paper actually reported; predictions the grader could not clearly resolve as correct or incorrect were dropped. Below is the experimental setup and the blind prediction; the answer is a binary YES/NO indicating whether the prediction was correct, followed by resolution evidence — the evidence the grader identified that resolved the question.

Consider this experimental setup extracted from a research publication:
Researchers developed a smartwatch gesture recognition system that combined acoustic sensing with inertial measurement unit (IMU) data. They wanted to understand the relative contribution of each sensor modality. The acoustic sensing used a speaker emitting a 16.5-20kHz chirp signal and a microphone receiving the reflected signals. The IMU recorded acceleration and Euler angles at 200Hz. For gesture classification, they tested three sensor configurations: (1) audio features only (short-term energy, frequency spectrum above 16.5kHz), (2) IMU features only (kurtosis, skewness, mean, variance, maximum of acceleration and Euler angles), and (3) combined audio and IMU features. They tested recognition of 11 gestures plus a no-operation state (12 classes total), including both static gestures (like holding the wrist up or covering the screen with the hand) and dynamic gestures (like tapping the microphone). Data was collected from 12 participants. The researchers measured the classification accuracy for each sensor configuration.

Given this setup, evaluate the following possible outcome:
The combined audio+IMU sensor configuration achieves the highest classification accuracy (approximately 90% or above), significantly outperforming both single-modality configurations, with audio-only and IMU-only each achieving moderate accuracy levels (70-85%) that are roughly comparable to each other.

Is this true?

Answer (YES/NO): NO